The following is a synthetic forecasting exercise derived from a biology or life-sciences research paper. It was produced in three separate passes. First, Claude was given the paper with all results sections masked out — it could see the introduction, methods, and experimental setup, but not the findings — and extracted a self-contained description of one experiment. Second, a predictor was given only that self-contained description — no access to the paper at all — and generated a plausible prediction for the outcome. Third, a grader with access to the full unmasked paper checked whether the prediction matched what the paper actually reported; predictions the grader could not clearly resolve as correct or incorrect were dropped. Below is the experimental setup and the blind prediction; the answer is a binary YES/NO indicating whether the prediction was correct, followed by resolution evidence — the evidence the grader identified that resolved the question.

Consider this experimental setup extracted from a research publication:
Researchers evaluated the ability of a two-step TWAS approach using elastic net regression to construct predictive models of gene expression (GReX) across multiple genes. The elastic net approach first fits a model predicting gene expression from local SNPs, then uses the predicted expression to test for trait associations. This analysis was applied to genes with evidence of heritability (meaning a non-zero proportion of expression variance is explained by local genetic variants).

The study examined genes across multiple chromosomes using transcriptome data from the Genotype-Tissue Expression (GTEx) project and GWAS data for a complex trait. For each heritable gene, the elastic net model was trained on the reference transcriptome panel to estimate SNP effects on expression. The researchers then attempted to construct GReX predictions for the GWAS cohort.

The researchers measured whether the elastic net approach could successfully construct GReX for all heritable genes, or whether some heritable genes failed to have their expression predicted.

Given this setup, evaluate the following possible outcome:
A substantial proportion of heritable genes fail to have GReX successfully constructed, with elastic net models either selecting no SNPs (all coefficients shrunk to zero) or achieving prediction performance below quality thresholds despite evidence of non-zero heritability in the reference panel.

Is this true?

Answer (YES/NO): NO